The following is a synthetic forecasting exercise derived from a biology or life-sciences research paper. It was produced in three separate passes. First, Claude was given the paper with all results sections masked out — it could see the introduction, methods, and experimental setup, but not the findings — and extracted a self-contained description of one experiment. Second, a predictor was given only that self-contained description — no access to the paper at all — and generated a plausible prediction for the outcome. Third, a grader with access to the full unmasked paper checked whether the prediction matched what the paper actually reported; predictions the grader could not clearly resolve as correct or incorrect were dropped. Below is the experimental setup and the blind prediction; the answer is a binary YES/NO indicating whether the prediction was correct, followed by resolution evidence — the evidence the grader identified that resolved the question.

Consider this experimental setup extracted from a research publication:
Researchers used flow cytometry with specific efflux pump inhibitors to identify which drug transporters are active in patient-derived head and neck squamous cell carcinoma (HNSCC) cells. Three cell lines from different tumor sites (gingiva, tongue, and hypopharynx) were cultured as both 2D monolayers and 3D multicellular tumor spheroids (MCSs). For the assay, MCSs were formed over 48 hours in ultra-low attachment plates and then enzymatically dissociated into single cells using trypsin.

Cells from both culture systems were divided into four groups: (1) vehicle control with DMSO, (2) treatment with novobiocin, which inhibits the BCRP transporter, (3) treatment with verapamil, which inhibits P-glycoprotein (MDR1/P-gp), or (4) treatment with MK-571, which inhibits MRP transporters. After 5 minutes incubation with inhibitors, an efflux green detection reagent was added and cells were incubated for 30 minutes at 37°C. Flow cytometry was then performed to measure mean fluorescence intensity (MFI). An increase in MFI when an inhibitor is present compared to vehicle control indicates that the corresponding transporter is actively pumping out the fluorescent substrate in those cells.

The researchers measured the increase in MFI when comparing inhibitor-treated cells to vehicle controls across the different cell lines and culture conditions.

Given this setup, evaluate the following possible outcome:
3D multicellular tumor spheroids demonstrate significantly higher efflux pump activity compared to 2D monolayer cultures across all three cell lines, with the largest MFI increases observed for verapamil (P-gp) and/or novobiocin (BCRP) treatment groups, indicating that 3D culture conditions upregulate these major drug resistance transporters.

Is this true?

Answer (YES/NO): NO